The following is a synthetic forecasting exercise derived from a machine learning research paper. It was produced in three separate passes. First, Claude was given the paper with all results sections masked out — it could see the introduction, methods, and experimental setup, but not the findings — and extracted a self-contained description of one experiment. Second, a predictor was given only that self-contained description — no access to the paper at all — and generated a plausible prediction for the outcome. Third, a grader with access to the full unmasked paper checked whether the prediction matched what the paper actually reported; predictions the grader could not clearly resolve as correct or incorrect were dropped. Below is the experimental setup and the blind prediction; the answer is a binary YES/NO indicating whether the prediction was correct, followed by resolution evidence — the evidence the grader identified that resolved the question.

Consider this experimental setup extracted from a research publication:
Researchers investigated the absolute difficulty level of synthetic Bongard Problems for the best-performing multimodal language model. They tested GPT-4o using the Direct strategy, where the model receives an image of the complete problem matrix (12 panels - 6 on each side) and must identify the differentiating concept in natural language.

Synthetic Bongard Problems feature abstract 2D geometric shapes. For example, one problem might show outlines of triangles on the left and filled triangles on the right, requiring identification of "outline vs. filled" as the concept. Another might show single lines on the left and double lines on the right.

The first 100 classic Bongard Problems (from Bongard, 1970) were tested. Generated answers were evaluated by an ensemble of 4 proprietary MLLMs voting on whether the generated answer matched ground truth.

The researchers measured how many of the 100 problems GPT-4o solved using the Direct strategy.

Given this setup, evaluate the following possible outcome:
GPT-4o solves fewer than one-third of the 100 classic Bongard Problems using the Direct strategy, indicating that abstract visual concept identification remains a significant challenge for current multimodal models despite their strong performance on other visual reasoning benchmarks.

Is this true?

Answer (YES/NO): YES